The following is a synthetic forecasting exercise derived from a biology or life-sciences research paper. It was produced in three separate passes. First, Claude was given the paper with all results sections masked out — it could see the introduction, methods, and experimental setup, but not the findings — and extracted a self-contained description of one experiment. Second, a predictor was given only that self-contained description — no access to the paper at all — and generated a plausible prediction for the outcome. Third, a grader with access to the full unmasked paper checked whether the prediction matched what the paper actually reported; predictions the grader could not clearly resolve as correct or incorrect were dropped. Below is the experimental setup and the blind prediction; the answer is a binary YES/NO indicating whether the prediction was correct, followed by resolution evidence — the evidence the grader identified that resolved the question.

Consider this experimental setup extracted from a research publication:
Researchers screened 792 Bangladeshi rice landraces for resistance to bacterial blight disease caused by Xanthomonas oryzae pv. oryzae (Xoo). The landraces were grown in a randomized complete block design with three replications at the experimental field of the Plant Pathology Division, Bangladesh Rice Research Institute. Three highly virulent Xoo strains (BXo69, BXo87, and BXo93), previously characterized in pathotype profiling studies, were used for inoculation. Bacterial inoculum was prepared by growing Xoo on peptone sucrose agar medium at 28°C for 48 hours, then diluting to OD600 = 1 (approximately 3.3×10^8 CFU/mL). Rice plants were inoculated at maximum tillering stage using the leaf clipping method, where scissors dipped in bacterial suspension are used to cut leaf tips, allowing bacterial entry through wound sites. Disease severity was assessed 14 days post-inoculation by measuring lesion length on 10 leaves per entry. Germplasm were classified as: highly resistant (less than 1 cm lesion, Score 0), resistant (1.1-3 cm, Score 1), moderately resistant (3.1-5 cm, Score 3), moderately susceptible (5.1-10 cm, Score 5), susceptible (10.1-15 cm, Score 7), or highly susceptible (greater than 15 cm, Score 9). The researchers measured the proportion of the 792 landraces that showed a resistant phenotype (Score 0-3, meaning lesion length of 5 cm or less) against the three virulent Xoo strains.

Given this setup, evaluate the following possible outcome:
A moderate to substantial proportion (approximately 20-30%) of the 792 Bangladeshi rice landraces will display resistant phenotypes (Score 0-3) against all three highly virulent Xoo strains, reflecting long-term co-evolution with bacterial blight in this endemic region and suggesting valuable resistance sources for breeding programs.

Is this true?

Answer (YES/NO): NO